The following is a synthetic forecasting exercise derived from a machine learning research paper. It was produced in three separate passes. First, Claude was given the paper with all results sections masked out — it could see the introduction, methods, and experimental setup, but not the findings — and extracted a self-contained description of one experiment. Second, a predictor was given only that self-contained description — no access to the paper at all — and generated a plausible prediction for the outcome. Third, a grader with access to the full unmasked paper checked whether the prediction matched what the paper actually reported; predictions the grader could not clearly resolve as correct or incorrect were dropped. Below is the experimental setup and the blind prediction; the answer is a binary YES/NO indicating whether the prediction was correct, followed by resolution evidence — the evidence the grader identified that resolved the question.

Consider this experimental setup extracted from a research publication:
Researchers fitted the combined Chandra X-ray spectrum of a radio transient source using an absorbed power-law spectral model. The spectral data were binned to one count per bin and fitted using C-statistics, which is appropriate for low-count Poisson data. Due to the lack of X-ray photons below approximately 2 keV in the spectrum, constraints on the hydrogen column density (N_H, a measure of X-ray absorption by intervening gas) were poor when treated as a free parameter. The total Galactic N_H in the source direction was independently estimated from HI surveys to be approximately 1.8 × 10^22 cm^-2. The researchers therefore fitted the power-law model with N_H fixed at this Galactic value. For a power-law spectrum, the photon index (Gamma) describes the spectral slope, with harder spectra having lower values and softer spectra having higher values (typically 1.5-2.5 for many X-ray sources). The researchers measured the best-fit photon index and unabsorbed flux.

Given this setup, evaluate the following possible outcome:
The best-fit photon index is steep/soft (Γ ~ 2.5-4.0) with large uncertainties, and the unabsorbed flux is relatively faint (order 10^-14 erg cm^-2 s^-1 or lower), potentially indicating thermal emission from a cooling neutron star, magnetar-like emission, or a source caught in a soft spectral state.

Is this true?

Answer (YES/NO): NO